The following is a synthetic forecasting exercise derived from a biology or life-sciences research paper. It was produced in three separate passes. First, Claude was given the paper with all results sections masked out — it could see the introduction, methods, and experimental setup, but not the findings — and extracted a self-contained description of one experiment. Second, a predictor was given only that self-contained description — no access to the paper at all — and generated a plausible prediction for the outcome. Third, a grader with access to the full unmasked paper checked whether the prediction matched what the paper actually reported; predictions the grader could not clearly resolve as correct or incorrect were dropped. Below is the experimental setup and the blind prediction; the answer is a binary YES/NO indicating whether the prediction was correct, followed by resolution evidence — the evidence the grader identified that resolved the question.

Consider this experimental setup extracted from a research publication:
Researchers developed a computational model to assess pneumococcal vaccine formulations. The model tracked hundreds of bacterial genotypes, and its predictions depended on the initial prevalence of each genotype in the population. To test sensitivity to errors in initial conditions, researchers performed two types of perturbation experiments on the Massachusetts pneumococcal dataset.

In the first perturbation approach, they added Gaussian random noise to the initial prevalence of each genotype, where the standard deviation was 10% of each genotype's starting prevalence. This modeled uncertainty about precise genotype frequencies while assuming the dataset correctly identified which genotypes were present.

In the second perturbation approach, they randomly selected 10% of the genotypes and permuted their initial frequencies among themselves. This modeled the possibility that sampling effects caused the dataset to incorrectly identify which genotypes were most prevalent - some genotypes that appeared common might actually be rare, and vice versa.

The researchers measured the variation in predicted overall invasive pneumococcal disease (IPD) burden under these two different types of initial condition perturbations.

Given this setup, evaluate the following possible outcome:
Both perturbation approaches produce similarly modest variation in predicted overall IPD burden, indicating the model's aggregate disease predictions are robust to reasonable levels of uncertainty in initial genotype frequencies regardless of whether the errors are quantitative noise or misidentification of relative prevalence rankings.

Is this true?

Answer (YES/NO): NO